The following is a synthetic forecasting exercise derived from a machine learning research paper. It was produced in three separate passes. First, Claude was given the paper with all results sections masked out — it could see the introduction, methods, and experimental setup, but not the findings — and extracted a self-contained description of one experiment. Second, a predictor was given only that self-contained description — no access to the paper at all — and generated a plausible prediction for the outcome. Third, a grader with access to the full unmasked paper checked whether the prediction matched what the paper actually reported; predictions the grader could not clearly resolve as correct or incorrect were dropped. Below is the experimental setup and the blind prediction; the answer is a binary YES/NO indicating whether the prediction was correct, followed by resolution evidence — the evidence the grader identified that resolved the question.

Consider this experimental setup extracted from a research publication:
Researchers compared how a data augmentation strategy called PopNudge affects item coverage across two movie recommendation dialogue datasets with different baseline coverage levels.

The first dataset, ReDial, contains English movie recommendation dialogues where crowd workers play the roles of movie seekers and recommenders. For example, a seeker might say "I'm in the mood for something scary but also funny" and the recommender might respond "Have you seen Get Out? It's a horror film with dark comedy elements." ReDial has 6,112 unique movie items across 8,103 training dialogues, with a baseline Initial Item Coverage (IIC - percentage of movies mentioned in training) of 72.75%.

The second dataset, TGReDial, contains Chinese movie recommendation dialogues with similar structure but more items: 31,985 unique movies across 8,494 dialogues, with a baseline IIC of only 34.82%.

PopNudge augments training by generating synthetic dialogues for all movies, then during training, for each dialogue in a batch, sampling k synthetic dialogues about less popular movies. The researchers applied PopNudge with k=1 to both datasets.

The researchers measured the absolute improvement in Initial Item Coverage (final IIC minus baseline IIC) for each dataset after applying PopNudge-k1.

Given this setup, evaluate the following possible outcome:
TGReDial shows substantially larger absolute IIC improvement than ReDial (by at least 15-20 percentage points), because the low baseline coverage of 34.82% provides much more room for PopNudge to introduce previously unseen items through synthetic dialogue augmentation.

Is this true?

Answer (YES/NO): NO